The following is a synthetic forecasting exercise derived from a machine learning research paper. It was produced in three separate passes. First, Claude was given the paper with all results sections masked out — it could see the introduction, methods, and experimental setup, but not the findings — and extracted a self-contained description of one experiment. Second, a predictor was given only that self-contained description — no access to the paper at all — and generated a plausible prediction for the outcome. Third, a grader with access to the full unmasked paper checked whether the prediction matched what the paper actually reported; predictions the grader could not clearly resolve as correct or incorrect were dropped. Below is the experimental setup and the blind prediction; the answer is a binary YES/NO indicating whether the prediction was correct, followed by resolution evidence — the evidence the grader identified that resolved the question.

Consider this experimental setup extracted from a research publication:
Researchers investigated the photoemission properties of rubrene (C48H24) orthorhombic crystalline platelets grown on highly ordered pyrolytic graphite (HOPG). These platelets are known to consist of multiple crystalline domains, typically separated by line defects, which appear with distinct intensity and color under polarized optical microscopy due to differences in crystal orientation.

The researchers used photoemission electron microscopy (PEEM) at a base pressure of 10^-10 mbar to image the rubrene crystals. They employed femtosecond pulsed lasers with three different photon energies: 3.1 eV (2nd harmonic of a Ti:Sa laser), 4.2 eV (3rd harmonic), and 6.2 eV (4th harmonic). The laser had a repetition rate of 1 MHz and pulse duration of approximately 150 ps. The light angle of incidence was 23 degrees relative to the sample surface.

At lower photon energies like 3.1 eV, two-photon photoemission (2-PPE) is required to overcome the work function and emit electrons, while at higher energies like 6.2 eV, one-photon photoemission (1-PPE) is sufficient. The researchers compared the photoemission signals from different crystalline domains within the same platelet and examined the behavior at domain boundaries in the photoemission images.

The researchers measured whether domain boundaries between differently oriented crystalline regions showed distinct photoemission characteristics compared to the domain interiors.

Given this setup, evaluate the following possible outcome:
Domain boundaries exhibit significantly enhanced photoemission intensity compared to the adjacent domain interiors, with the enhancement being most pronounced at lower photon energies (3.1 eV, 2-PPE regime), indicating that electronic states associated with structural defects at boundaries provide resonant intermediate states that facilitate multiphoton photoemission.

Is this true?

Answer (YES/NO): YES